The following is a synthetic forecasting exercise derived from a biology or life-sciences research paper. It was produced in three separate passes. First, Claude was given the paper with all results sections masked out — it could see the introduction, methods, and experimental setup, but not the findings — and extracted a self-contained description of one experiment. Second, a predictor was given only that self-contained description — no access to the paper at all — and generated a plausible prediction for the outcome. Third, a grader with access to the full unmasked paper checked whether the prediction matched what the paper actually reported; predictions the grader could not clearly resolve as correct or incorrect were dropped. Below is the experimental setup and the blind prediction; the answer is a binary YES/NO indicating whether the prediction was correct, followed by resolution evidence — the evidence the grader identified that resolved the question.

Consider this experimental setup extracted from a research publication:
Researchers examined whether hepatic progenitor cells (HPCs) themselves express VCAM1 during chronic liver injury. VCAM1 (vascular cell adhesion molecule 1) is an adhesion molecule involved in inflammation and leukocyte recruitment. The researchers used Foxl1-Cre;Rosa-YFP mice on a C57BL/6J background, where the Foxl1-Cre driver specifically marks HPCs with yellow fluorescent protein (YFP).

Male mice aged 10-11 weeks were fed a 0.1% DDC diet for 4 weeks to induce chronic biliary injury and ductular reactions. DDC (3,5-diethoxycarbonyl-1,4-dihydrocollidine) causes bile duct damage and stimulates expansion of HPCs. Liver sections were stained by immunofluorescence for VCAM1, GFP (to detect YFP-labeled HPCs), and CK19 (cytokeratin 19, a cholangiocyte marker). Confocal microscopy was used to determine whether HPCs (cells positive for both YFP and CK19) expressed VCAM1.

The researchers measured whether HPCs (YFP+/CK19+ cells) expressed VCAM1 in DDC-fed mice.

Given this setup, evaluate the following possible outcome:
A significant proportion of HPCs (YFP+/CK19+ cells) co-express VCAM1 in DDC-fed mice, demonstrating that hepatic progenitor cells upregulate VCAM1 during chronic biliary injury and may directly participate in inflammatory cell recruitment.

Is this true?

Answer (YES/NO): YES